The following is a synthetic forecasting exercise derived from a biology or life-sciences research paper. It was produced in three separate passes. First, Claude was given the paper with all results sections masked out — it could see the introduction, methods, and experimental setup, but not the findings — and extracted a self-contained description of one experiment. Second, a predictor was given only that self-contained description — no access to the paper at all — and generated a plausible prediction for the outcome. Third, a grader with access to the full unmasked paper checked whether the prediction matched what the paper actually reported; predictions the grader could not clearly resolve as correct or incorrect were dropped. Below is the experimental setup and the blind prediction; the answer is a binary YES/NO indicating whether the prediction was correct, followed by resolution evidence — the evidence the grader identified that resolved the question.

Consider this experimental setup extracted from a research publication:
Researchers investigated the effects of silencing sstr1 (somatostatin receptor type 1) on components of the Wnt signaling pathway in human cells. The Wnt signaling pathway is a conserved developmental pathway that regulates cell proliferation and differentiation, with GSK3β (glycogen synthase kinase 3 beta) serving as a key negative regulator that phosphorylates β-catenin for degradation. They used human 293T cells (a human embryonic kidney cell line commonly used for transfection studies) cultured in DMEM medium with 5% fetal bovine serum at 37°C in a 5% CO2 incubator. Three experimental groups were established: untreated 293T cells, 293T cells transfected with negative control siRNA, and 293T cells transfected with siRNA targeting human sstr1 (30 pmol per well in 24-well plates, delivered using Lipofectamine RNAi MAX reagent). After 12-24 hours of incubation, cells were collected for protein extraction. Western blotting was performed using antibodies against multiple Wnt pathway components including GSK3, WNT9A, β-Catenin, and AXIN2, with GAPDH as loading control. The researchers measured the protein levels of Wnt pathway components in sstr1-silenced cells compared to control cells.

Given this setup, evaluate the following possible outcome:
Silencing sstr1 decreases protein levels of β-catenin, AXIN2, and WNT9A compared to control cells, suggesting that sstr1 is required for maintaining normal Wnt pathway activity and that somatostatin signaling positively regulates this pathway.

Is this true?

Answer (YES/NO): NO